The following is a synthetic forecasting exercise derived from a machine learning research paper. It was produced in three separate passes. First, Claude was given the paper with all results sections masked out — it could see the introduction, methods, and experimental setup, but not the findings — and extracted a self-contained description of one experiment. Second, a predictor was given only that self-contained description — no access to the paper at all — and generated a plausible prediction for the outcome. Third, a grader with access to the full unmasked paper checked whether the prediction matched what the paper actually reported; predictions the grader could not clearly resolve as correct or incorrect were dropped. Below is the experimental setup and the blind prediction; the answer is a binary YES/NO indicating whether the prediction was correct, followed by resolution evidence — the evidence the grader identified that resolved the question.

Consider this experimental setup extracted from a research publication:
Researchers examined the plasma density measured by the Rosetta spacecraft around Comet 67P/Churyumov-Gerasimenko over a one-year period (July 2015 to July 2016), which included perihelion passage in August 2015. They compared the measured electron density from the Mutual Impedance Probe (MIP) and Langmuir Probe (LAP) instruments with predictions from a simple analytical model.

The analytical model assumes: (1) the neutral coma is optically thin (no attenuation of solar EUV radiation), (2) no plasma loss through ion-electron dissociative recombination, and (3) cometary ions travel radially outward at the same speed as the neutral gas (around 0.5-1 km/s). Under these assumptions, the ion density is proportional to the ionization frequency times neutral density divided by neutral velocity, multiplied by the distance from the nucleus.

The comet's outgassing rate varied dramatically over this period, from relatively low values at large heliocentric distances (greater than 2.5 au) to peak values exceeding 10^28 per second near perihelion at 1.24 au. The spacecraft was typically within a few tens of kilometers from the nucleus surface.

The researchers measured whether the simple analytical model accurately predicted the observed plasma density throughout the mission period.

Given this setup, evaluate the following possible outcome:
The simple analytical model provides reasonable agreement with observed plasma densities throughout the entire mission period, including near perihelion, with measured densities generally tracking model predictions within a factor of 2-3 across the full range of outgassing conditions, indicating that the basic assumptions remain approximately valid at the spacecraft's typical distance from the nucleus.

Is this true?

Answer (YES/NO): NO